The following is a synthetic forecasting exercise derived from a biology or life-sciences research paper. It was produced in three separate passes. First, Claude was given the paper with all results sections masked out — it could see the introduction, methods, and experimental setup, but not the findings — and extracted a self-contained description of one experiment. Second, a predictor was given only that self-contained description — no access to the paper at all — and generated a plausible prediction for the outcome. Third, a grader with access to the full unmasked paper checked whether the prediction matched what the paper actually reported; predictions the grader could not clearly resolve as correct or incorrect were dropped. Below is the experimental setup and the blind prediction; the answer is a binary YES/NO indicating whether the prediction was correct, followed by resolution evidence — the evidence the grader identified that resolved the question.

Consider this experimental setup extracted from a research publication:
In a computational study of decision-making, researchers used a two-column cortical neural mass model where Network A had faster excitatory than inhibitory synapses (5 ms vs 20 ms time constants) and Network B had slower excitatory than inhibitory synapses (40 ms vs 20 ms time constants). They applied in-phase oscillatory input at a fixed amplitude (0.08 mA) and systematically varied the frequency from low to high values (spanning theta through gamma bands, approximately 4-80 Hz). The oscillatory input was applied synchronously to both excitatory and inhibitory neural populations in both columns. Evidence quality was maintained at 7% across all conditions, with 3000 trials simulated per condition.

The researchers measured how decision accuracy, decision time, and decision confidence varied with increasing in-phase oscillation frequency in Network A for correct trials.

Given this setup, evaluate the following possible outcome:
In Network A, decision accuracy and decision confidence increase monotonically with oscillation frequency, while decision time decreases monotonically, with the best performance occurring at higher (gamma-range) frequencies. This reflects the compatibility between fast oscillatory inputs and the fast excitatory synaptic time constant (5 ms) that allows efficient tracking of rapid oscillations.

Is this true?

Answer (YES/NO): NO